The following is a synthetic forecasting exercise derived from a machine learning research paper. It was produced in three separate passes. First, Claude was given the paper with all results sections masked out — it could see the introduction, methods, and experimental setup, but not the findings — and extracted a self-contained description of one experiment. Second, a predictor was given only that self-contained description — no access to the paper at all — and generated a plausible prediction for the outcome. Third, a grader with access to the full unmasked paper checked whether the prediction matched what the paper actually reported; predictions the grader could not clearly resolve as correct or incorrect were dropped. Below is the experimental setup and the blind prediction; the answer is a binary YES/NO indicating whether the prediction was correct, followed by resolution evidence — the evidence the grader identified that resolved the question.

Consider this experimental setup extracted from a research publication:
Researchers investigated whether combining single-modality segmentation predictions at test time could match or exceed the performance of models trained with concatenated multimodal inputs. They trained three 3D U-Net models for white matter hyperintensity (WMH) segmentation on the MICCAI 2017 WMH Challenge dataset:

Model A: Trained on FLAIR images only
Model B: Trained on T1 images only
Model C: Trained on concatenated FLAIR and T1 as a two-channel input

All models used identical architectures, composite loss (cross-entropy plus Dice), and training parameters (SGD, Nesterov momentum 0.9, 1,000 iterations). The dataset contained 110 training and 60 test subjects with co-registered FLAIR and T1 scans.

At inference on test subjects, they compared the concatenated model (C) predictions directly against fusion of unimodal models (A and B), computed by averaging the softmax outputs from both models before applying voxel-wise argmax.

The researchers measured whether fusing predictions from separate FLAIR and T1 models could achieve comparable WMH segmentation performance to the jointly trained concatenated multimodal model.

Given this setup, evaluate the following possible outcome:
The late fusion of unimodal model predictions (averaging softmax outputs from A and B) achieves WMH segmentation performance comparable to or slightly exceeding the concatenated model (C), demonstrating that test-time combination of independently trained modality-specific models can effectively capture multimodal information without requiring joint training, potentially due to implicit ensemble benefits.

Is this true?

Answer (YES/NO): NO